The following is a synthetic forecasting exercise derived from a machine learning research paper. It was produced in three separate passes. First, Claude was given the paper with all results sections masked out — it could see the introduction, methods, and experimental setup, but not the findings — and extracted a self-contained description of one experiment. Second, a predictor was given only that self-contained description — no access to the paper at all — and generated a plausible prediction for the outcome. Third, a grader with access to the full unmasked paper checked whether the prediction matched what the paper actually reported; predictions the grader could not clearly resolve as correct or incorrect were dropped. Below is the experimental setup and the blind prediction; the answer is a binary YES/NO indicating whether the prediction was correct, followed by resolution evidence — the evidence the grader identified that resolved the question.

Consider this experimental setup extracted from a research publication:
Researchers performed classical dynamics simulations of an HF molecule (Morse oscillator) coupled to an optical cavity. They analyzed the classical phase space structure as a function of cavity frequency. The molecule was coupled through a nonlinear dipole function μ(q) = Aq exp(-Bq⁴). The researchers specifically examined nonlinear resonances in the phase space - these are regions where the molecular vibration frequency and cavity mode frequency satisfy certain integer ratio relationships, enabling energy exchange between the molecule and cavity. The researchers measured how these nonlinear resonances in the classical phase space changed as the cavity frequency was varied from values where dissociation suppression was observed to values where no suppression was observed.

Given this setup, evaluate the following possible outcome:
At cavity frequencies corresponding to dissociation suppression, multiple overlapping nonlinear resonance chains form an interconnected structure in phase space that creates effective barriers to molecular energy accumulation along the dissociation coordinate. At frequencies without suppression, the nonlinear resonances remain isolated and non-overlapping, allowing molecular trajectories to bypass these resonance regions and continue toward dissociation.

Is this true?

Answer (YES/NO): NO